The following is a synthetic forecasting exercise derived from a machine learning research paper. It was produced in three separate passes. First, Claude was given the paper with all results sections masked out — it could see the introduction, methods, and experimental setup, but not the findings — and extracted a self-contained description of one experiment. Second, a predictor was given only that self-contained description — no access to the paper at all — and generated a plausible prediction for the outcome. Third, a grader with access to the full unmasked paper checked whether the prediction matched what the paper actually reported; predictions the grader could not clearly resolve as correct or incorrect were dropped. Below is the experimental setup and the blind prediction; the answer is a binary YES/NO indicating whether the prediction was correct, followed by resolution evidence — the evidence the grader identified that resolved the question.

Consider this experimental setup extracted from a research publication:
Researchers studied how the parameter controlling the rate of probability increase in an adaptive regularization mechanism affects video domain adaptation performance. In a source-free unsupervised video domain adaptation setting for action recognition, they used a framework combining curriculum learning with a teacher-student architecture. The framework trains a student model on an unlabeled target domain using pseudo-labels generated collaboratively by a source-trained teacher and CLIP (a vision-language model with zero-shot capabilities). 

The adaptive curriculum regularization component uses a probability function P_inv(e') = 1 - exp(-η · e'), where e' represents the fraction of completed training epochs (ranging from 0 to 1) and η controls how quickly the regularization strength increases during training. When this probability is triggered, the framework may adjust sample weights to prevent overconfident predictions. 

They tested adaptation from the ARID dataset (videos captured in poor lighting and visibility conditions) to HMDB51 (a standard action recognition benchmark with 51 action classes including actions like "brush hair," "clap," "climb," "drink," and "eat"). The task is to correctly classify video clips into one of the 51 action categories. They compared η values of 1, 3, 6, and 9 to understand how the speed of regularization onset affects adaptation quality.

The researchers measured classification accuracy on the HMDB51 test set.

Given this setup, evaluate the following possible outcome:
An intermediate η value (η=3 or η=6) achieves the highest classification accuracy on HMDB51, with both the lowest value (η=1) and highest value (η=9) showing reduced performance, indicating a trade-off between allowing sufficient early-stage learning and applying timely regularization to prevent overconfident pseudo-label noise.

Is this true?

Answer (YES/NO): YES